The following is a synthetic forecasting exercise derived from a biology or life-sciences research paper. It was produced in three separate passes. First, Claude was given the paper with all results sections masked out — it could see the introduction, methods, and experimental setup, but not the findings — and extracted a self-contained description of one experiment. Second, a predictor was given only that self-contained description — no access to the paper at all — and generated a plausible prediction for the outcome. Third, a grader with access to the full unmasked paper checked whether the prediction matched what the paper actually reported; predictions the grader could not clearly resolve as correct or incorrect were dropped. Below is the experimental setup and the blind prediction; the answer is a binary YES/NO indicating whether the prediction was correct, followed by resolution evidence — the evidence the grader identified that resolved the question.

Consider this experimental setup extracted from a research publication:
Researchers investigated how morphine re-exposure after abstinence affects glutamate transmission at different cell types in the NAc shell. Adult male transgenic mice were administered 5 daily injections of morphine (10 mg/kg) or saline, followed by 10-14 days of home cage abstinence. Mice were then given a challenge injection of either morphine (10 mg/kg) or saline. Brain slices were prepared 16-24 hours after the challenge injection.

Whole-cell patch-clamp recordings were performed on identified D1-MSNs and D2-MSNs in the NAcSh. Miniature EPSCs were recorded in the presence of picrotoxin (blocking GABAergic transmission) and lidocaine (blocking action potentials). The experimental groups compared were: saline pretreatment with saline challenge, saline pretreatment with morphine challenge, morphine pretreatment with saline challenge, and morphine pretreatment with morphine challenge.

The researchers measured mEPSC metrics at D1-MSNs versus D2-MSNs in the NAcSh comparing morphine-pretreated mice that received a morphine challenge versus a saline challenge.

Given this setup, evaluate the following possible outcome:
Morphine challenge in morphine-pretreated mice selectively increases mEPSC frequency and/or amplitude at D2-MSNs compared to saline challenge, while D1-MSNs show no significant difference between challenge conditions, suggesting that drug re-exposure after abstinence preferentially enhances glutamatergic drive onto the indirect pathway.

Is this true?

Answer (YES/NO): NO